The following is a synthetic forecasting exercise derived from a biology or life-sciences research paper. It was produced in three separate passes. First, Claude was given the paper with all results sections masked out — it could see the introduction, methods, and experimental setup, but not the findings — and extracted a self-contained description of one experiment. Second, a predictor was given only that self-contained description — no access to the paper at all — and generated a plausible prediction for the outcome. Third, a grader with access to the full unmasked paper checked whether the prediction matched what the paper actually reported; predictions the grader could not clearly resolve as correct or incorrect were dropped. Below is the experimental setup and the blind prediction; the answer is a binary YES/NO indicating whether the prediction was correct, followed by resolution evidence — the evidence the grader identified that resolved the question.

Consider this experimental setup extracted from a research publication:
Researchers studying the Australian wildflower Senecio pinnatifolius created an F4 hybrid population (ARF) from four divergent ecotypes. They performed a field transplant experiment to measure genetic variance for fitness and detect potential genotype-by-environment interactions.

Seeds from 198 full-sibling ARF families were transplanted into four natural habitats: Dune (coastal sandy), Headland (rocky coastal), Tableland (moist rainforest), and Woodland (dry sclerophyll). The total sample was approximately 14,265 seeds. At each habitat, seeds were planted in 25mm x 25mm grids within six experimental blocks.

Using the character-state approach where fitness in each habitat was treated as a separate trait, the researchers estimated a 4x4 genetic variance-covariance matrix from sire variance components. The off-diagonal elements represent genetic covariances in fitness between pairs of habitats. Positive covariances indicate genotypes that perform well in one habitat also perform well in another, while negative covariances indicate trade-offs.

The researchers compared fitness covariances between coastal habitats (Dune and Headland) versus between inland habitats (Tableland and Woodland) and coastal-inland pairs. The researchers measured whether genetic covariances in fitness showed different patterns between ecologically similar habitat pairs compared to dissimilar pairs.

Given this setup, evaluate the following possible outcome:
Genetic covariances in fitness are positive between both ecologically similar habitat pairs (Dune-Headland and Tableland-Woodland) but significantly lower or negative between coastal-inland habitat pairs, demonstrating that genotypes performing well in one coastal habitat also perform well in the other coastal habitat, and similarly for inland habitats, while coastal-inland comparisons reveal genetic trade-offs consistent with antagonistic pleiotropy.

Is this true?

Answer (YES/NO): NO